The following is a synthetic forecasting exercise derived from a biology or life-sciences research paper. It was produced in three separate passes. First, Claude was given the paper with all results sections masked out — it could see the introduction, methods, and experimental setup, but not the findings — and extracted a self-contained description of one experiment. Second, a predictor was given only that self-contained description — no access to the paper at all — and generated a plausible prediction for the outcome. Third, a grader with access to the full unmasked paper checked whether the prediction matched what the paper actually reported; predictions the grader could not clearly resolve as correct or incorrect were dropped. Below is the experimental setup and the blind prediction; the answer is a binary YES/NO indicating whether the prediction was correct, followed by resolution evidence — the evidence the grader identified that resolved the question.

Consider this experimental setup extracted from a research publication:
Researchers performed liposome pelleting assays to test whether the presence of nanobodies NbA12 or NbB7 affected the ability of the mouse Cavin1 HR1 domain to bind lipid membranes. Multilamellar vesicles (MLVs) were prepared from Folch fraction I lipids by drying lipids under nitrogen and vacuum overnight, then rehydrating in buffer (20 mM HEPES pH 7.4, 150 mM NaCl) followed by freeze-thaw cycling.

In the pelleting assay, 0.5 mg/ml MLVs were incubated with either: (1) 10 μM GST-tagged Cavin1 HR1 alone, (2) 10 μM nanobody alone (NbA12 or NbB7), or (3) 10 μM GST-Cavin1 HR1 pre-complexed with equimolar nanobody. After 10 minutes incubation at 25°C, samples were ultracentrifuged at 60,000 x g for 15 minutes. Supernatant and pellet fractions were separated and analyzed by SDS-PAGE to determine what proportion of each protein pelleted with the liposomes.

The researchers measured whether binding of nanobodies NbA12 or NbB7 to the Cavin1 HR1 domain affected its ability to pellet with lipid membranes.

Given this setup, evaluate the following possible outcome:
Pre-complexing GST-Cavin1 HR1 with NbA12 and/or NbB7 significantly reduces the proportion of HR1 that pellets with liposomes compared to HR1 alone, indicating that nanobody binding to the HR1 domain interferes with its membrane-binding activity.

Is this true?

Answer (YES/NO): NO